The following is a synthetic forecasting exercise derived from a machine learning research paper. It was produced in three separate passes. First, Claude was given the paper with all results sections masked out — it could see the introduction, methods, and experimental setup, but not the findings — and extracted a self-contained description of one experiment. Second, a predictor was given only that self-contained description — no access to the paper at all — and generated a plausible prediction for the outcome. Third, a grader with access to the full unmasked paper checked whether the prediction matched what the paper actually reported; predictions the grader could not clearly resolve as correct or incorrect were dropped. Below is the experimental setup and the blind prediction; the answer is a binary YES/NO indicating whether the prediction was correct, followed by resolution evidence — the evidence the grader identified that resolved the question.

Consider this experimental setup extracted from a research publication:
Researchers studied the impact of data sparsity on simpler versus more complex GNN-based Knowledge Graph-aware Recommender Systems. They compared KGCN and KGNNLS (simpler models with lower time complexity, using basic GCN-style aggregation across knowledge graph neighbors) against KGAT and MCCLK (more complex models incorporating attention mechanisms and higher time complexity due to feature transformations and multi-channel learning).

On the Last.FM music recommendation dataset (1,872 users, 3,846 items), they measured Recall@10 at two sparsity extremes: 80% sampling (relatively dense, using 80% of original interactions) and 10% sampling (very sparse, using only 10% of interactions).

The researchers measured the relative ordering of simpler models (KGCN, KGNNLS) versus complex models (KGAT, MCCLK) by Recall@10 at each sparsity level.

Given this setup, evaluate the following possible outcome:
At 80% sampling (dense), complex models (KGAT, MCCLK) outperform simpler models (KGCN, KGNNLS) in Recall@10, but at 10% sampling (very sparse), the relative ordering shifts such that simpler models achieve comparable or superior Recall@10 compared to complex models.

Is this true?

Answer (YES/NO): YES